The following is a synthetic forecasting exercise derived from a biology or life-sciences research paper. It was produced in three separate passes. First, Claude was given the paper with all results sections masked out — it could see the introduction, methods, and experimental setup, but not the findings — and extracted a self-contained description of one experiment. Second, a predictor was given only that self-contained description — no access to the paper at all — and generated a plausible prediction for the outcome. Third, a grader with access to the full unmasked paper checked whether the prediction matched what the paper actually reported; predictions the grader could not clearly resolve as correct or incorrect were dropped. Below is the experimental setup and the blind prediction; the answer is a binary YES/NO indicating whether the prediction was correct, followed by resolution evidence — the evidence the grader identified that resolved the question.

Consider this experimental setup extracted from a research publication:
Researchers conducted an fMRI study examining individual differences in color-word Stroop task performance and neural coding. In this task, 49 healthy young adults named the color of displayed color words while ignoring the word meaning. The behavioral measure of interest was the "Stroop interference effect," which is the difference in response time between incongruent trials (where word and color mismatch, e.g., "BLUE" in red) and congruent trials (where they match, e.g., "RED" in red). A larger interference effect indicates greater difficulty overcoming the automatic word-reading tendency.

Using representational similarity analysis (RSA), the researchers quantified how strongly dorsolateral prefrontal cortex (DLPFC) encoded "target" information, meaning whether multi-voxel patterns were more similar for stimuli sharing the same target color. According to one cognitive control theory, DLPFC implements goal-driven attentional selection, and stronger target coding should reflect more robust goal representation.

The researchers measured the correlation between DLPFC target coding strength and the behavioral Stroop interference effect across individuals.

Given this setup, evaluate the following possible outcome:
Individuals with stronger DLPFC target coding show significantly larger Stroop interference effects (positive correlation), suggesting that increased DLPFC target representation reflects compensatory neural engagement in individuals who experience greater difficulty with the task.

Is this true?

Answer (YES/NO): NO